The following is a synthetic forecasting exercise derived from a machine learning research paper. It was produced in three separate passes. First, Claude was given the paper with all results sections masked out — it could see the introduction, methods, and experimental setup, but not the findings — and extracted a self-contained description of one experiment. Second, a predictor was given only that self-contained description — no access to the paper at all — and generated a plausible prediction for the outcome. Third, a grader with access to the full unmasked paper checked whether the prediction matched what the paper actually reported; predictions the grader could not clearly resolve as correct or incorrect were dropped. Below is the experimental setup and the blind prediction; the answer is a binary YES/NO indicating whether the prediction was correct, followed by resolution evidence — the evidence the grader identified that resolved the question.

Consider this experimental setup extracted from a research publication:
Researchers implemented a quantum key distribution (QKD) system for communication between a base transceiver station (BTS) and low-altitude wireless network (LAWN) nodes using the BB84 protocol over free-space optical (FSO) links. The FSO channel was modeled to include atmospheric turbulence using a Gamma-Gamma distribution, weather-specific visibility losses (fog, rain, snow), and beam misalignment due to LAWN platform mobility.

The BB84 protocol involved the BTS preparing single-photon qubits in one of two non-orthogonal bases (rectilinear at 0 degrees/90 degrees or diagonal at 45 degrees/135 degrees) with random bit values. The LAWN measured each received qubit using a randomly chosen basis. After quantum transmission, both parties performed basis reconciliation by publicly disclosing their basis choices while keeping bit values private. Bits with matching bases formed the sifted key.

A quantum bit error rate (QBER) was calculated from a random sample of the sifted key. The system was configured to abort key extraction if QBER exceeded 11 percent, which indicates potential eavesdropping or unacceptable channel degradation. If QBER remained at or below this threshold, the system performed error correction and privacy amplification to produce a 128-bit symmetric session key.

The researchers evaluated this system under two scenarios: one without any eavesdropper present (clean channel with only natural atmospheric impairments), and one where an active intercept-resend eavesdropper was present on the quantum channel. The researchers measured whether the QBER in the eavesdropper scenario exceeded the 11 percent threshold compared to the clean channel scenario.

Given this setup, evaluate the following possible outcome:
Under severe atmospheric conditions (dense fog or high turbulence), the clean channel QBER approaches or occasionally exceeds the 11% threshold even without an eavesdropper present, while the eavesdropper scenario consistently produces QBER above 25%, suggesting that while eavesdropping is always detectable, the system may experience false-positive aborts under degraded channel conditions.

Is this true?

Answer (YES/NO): NO